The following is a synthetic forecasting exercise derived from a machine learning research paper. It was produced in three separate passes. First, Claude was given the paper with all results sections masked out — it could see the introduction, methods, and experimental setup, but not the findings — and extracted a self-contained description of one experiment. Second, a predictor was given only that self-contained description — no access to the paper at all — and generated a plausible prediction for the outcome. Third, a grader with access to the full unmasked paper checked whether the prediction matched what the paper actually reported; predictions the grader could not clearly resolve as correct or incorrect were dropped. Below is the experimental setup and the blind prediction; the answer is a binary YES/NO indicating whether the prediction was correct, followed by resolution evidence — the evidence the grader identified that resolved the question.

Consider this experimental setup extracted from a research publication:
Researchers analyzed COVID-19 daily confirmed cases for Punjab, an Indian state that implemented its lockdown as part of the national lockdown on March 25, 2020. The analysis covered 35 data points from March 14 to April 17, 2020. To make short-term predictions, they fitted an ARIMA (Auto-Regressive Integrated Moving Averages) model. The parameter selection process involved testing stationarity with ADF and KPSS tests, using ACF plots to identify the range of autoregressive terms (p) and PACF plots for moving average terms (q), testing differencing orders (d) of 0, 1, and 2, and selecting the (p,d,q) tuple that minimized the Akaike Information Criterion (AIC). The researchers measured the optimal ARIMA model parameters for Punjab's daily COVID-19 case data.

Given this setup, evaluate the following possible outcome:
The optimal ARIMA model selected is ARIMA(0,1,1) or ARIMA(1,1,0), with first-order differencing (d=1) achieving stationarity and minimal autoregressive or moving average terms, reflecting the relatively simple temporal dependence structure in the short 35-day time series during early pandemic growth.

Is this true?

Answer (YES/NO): NO